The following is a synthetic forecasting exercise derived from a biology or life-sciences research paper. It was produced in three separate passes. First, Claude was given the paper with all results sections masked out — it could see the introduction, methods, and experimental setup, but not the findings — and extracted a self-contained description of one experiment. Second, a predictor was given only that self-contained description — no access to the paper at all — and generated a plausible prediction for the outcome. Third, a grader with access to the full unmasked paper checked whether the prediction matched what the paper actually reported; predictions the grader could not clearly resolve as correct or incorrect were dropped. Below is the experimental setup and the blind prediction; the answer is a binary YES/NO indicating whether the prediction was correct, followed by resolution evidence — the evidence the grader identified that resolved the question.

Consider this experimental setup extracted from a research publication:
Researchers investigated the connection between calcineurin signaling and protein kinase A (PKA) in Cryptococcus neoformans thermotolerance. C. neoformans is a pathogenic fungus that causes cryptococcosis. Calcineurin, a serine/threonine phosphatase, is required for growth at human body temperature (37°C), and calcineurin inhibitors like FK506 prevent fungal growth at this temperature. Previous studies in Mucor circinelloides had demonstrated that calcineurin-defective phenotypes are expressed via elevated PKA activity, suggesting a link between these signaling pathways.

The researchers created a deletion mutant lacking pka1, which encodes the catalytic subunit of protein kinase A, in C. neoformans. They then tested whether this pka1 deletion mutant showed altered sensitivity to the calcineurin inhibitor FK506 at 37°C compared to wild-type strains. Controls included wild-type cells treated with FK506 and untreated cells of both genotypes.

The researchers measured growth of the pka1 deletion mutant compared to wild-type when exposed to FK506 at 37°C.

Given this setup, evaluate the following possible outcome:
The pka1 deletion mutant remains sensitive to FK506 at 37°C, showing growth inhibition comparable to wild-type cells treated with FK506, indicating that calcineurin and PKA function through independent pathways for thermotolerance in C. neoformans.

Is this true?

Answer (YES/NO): NO